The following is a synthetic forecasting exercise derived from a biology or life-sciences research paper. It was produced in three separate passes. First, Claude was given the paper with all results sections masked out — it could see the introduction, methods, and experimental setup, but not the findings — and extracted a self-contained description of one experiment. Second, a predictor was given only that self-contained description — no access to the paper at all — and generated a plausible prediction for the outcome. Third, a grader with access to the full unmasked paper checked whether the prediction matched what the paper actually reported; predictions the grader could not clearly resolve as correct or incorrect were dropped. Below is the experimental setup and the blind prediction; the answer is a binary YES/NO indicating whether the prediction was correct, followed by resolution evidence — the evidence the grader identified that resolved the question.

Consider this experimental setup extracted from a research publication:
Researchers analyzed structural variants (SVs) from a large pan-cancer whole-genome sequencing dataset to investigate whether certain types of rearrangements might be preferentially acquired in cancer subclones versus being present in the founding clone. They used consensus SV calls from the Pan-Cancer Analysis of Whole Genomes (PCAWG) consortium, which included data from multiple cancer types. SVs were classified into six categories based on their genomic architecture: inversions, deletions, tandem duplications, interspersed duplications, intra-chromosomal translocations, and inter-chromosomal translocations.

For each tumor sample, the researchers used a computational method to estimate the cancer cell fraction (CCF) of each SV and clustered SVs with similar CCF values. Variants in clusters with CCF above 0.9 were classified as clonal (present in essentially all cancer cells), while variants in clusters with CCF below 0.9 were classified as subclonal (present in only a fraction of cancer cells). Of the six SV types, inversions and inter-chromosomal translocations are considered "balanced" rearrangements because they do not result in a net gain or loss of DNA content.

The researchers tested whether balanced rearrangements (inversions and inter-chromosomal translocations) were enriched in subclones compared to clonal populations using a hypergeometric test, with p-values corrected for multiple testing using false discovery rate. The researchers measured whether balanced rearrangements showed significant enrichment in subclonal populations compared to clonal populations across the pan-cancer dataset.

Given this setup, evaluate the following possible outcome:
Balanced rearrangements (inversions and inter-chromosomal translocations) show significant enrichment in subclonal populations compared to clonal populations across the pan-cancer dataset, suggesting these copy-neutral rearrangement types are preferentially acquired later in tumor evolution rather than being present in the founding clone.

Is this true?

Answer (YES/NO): NO